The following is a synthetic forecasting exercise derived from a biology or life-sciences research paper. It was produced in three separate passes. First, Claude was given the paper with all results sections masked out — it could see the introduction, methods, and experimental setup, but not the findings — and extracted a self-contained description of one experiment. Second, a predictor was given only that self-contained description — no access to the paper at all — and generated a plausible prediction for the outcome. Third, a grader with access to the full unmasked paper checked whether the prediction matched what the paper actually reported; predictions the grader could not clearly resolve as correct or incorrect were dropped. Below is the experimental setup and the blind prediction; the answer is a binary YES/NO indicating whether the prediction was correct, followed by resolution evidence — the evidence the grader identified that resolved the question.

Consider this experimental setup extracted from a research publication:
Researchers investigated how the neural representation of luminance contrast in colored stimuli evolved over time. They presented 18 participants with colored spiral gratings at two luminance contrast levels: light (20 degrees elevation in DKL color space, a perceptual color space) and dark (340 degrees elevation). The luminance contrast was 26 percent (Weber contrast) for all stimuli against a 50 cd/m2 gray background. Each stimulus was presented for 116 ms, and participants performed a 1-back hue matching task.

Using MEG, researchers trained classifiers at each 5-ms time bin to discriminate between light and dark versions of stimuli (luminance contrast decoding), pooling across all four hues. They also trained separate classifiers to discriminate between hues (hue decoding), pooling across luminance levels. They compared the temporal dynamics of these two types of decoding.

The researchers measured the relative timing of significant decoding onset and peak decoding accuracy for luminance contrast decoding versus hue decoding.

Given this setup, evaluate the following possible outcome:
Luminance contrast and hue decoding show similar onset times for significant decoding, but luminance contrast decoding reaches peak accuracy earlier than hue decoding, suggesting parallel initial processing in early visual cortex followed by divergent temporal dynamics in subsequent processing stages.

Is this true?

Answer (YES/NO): YES